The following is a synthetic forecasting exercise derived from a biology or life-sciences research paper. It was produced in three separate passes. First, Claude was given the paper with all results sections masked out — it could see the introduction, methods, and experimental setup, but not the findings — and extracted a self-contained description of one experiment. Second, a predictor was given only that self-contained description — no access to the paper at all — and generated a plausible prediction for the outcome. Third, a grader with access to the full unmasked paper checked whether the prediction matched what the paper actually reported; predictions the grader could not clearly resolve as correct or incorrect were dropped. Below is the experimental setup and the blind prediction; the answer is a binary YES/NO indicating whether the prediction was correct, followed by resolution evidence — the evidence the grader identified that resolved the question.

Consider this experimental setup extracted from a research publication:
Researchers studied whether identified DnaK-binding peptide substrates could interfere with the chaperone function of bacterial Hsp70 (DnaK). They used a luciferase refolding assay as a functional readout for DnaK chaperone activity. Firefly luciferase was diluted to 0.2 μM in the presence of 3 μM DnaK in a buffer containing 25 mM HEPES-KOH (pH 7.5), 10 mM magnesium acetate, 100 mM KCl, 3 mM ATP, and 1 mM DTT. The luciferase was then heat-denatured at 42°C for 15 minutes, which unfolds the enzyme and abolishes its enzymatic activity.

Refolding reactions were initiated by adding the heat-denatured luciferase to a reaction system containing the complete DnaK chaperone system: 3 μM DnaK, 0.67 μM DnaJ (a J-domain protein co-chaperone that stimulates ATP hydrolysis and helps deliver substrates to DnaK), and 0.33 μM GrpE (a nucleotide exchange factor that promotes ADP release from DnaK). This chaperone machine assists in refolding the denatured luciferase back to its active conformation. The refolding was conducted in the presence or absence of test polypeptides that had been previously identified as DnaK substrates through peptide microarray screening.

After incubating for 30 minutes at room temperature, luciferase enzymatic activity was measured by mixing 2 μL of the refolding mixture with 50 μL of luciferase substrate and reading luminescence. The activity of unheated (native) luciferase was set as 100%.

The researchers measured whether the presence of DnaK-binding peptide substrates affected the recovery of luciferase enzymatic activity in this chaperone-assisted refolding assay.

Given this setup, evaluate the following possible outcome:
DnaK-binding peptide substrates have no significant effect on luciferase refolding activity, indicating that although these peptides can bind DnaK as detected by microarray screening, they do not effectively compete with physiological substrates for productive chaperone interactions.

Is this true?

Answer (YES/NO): NO